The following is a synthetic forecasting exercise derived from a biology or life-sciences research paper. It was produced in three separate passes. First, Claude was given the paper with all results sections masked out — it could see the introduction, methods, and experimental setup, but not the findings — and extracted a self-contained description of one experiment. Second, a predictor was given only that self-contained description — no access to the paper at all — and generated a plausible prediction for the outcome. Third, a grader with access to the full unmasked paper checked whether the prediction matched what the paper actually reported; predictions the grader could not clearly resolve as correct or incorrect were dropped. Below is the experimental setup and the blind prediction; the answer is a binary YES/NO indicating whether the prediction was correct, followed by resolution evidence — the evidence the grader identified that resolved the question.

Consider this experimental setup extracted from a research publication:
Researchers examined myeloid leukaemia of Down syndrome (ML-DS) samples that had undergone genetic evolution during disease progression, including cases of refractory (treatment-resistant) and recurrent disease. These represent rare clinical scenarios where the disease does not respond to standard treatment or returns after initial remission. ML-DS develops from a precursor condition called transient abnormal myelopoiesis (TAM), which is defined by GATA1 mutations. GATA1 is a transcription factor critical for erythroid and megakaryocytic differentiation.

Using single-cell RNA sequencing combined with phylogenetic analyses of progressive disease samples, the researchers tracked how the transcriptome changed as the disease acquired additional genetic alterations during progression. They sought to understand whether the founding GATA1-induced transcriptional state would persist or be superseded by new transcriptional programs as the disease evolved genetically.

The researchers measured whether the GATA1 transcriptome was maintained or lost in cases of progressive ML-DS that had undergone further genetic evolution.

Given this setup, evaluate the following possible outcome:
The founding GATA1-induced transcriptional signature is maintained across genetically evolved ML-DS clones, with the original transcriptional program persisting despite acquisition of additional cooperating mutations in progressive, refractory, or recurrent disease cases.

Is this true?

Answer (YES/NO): YES